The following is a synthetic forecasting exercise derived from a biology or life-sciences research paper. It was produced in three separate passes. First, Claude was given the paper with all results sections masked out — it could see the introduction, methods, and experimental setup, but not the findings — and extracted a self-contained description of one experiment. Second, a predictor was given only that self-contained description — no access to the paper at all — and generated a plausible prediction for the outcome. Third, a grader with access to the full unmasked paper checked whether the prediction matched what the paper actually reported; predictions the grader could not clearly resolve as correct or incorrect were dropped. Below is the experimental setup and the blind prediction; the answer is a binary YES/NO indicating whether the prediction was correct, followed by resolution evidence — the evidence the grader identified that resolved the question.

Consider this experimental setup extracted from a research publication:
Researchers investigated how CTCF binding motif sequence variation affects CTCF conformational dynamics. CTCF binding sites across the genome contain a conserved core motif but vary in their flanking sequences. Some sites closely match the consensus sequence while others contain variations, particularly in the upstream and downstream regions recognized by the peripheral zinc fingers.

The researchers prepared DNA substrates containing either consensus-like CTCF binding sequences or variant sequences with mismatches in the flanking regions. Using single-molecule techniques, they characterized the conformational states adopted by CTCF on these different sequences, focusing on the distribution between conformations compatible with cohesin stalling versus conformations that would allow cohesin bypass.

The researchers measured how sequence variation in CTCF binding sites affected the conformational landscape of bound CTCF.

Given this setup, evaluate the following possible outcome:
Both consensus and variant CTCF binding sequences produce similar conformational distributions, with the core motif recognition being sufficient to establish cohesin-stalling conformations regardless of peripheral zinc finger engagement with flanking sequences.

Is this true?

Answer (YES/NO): NO